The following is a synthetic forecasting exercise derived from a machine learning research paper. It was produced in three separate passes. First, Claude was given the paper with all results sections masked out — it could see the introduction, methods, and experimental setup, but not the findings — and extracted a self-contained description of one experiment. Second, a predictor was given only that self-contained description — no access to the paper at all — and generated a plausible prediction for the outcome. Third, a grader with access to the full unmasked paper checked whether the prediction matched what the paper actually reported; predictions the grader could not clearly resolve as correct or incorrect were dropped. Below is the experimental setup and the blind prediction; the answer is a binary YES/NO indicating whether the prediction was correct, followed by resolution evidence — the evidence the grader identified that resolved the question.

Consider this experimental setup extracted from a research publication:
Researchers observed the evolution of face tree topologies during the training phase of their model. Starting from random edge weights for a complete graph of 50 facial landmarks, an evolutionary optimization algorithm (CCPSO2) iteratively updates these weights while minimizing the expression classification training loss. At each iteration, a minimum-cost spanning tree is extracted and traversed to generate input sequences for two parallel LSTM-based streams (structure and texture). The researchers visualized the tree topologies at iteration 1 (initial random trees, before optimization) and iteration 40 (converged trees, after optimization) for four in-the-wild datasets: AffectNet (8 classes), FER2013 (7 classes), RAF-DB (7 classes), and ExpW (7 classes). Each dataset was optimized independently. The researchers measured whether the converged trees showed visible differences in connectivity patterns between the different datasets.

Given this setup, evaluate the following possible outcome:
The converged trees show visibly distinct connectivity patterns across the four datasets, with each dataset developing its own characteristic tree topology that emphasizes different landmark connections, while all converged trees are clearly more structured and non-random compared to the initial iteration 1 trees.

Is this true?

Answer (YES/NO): YES